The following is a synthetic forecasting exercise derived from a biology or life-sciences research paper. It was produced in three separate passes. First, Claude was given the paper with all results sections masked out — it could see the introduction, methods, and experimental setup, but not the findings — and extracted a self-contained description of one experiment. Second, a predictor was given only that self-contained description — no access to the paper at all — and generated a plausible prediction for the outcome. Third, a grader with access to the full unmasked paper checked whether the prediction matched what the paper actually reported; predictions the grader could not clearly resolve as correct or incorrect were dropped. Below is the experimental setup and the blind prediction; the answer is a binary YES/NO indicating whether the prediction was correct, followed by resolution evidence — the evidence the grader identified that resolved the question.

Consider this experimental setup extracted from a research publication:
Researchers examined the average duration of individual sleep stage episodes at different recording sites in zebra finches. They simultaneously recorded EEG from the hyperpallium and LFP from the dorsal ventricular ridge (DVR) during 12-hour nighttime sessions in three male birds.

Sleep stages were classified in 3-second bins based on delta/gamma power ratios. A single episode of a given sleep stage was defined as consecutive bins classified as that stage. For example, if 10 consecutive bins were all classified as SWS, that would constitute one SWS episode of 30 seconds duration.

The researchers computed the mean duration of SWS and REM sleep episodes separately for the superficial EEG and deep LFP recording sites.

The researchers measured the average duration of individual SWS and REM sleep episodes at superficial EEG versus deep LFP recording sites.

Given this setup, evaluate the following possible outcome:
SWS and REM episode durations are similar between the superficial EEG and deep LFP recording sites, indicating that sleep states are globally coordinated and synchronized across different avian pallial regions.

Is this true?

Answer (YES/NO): NO